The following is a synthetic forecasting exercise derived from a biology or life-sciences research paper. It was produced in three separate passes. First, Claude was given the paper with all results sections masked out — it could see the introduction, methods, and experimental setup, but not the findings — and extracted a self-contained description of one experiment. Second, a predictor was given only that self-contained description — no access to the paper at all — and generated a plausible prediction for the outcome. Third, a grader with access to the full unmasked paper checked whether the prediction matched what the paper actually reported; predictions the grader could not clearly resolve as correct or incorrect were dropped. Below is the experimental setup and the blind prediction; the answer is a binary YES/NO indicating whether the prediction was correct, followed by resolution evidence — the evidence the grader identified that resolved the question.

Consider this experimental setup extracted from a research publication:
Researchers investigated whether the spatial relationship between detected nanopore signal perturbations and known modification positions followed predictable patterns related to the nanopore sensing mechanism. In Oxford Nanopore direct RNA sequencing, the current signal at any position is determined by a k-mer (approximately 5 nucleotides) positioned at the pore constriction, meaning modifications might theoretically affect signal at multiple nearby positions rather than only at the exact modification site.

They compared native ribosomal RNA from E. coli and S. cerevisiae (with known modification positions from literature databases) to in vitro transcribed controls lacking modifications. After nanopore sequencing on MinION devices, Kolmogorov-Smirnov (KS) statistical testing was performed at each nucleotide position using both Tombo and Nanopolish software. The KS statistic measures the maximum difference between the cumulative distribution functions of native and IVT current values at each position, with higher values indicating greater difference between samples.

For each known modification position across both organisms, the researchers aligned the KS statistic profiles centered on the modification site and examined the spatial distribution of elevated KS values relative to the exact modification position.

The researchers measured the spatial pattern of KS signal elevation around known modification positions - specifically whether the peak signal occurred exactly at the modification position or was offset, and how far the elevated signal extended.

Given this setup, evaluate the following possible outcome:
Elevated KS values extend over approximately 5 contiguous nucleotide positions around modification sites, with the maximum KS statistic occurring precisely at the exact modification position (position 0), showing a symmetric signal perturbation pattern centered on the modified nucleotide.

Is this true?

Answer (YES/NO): NO